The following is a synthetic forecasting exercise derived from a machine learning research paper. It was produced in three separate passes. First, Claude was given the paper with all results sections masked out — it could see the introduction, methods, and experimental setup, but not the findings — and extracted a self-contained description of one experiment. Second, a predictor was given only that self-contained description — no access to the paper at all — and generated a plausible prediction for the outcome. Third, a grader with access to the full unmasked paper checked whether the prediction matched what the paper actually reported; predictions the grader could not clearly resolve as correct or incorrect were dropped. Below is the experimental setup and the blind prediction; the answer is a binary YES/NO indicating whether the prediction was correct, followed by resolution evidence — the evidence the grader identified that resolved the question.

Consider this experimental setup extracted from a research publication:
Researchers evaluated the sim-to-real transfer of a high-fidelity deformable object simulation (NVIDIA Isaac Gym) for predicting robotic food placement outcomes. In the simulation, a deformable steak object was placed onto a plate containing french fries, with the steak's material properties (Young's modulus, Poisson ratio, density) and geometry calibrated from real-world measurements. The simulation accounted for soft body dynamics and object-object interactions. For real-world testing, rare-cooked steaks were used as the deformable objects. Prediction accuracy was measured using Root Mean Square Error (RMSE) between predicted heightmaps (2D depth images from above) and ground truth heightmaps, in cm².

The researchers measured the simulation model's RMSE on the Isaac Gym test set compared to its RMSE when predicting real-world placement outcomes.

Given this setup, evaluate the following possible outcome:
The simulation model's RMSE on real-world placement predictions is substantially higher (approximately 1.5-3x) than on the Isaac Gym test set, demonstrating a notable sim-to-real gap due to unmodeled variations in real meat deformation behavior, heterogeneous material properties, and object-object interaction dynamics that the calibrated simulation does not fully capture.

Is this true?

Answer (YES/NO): NO